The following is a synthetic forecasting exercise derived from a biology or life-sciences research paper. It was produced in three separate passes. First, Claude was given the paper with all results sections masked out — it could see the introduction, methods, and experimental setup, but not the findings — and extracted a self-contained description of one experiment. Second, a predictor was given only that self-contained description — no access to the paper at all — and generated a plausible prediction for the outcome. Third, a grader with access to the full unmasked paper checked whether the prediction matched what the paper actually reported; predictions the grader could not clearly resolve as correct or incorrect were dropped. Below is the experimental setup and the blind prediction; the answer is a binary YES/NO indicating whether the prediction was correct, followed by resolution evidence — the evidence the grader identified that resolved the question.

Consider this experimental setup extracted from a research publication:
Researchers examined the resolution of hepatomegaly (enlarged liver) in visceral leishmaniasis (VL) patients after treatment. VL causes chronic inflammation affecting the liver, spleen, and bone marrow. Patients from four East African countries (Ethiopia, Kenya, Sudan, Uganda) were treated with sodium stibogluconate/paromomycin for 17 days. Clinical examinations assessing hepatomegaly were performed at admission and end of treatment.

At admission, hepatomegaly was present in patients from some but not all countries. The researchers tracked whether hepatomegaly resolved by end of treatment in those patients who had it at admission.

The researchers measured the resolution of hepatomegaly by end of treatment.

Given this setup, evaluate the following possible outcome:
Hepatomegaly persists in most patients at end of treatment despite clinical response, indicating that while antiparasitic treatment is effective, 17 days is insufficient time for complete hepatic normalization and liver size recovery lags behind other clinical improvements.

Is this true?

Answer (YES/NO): NO